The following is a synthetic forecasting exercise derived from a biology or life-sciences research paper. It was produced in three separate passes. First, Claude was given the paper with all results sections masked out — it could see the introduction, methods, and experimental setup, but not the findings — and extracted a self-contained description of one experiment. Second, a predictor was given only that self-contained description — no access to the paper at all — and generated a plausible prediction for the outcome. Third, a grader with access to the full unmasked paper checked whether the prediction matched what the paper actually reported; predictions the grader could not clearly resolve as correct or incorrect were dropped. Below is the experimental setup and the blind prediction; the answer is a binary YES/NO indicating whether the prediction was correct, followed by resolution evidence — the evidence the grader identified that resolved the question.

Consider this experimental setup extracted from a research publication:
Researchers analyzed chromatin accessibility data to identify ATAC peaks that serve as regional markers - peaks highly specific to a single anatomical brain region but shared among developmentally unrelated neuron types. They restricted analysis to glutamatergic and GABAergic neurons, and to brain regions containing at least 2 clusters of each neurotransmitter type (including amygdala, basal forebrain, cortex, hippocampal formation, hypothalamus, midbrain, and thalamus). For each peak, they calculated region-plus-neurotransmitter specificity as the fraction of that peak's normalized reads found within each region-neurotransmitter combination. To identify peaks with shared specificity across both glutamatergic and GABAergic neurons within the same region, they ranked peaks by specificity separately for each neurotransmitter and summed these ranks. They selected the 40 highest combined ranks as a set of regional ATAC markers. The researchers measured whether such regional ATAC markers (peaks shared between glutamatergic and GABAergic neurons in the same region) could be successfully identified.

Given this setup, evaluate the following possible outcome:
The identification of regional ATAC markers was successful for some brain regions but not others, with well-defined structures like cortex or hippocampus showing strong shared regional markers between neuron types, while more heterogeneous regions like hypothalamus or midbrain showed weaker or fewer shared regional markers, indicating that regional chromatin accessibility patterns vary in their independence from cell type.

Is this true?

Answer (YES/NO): NO